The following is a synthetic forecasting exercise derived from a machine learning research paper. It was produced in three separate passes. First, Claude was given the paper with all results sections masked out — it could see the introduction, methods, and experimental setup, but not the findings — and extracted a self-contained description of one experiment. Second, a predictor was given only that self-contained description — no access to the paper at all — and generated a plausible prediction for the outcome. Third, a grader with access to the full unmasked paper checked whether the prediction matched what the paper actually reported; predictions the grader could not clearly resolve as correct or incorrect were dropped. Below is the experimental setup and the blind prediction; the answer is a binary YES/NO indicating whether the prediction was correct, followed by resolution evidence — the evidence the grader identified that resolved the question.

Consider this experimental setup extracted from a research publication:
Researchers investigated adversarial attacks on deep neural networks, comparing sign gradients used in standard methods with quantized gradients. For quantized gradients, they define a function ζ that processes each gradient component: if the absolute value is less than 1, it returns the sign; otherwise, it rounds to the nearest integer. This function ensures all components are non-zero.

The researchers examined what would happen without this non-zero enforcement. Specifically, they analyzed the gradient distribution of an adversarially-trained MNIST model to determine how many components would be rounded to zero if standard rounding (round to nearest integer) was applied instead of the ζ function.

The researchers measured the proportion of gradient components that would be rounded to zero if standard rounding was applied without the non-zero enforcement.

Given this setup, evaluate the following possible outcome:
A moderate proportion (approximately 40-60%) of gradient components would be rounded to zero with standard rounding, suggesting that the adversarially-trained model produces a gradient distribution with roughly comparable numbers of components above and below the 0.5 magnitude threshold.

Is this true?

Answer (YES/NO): NO